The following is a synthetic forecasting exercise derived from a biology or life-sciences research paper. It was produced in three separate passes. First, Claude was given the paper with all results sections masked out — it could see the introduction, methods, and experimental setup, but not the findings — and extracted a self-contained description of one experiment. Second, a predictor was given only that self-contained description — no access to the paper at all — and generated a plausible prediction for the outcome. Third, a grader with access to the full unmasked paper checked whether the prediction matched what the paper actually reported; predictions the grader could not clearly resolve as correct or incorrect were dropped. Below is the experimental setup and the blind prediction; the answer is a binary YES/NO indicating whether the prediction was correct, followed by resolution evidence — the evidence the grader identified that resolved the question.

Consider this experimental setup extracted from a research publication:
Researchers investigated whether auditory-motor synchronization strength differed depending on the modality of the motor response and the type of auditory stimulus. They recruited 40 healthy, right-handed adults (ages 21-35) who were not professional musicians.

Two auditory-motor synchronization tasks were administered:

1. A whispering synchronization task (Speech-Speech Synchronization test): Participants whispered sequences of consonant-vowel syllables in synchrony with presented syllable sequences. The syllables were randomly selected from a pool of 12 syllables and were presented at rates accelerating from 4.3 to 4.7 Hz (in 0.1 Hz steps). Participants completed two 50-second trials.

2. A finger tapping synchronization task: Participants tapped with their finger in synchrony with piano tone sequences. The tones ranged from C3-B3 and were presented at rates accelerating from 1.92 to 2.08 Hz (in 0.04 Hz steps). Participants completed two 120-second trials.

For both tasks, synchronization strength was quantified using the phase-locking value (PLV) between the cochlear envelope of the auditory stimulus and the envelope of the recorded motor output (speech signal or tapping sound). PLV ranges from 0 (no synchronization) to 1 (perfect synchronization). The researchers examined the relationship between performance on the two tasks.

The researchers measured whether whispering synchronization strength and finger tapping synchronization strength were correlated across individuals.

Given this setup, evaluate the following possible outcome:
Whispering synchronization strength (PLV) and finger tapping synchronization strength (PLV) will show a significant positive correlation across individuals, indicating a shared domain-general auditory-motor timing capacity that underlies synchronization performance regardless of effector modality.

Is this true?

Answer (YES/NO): YES